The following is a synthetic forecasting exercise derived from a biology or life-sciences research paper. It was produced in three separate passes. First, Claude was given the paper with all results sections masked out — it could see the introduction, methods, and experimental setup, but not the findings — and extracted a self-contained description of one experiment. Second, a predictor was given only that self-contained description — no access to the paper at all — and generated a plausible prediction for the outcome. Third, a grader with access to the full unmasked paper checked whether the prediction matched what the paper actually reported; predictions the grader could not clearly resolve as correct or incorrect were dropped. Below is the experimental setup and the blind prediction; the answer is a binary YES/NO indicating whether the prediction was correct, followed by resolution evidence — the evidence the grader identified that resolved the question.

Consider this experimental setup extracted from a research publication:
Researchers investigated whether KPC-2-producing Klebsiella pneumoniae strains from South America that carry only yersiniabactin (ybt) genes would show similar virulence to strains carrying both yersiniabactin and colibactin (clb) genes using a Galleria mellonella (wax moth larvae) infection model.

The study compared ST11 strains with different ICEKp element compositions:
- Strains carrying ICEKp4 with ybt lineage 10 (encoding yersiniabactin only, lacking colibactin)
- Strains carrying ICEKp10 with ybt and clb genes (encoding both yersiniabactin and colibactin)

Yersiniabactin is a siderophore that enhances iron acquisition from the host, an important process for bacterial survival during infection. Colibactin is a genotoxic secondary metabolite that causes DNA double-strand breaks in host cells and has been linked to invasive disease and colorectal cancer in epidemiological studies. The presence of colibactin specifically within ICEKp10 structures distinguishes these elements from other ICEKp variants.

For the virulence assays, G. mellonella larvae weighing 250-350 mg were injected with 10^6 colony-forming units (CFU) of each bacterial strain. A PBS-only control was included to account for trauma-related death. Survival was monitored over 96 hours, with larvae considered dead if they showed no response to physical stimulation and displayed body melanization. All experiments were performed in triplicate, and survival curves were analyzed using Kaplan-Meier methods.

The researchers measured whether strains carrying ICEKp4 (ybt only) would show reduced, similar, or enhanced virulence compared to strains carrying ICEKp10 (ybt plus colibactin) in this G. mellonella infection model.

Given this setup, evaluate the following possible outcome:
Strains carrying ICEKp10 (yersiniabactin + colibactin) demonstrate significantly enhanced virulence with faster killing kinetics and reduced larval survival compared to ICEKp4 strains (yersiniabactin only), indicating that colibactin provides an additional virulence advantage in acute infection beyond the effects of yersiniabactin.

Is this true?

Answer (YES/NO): NO